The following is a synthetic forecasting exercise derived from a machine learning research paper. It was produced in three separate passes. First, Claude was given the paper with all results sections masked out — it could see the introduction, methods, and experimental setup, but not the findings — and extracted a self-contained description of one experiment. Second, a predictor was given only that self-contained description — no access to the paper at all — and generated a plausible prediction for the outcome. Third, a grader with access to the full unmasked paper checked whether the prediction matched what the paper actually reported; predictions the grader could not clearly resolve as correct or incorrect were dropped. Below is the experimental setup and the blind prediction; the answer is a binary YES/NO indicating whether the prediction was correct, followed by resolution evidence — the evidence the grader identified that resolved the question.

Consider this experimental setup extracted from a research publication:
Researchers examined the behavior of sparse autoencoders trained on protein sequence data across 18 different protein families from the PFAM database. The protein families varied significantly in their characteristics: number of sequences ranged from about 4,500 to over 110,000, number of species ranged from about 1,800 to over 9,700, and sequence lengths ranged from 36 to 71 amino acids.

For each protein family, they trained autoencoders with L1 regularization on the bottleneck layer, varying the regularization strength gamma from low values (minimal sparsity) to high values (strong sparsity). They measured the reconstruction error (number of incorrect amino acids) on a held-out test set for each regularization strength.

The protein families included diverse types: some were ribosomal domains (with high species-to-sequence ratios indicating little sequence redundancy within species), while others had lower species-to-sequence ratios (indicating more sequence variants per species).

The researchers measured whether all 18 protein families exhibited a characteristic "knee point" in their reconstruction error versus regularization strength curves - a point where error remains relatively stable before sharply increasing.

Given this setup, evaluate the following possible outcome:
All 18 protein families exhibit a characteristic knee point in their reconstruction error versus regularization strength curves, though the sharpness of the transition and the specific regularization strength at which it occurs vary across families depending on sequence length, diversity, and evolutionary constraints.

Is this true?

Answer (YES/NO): YES